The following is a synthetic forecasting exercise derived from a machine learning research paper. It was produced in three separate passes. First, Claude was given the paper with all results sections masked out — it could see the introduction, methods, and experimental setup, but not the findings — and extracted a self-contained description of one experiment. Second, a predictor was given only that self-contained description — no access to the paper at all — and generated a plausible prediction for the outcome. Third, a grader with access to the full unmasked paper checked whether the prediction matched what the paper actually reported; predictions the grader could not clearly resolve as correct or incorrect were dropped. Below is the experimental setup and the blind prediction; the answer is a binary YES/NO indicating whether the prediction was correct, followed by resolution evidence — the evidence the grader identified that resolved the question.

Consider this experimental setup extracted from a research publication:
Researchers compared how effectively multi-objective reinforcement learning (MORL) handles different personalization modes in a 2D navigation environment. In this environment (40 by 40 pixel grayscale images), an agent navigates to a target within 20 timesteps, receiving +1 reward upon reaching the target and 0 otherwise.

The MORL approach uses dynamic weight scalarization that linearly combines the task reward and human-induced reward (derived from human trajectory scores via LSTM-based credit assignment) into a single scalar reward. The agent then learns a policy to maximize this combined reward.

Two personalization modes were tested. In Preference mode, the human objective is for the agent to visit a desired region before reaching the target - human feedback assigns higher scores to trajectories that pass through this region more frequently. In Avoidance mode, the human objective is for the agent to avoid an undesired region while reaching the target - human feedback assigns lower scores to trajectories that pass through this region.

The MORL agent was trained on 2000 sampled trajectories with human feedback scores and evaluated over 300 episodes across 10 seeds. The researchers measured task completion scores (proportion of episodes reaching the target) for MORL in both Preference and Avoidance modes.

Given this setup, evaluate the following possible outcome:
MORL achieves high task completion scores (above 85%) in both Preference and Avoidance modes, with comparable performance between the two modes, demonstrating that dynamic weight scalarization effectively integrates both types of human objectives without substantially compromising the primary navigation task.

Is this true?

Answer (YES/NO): NO